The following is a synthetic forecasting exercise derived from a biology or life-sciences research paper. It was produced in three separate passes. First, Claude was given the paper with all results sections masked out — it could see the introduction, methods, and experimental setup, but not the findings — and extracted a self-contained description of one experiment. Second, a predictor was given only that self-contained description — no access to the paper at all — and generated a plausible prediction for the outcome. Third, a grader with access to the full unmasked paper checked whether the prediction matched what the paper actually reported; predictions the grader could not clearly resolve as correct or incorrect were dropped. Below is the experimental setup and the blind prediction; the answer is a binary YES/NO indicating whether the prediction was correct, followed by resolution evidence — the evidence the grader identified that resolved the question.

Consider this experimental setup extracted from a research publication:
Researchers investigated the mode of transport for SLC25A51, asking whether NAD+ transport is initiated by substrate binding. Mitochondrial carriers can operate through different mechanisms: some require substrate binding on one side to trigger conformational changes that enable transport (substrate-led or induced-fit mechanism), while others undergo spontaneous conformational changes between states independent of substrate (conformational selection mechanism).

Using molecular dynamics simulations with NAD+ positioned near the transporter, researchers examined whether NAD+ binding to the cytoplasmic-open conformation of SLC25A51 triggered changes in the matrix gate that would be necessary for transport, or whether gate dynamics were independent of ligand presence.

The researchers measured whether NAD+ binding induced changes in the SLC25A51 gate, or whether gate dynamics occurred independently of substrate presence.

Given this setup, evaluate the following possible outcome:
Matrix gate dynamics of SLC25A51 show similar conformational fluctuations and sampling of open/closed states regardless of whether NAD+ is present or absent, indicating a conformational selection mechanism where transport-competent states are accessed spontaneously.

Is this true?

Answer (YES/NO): NO